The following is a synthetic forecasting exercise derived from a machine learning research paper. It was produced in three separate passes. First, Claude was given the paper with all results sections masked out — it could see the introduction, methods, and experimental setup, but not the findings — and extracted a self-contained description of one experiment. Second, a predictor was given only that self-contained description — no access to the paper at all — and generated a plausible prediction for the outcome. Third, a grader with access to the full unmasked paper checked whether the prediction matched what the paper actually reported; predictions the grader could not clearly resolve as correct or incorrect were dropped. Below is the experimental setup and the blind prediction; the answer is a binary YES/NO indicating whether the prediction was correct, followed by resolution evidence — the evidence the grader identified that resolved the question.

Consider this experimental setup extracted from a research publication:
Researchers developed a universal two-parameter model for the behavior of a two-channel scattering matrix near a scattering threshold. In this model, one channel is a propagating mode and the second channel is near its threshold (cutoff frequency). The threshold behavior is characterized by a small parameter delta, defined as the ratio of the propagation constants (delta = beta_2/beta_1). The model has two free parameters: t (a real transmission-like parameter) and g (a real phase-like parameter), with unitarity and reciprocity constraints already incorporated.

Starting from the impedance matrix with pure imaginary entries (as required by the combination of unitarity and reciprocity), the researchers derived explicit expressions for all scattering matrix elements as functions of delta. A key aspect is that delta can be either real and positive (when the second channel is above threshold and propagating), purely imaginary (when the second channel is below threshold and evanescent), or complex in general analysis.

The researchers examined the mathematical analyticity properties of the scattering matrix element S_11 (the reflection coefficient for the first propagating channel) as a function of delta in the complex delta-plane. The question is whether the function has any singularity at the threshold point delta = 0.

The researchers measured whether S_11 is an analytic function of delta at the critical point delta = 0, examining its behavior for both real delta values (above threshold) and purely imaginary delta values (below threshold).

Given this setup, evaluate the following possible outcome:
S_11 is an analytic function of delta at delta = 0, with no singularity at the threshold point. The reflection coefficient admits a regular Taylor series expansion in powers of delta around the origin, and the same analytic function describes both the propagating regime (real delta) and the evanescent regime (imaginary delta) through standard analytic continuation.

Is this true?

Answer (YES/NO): YES